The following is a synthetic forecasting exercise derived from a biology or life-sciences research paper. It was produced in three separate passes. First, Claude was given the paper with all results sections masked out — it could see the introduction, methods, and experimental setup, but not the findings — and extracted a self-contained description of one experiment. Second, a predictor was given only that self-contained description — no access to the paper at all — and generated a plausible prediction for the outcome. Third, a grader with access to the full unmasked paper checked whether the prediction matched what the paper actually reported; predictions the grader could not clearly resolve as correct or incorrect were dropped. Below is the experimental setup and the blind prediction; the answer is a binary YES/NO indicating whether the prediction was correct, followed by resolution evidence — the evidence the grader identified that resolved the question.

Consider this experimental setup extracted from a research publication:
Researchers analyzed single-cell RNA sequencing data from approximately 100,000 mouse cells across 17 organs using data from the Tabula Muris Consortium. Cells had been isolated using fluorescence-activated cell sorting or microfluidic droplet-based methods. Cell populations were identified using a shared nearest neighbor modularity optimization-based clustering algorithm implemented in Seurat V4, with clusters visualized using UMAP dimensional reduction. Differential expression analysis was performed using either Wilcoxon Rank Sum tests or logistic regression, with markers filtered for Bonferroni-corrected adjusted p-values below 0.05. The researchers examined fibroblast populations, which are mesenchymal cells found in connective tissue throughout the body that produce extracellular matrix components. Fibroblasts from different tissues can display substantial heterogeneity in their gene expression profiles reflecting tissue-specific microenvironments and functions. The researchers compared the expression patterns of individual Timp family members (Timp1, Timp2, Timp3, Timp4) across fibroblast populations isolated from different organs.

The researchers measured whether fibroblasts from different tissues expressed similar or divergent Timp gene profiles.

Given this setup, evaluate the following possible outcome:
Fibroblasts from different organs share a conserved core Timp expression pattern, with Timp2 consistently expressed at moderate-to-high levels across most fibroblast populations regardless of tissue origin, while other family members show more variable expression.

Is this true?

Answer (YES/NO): YES